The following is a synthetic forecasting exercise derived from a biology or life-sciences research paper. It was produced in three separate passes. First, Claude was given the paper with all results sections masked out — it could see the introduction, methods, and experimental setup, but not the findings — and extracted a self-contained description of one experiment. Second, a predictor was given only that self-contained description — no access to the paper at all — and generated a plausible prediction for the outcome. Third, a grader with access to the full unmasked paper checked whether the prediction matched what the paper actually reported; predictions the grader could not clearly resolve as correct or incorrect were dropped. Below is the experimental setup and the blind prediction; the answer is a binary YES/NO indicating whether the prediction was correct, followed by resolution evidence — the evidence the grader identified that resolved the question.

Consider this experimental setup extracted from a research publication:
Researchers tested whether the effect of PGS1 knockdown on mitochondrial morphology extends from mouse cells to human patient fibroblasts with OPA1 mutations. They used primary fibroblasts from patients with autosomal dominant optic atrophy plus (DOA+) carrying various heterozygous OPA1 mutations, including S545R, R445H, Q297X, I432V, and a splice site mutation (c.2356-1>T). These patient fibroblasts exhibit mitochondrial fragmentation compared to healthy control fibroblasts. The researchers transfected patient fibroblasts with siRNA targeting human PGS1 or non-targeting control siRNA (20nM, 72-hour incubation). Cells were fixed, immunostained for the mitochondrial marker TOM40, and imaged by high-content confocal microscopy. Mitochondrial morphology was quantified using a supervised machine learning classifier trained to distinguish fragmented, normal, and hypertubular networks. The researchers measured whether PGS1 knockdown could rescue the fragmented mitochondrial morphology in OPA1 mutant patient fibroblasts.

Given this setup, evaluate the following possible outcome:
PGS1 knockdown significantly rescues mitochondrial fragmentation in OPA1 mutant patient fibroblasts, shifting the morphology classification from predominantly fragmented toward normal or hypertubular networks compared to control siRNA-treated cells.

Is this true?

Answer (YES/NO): YES